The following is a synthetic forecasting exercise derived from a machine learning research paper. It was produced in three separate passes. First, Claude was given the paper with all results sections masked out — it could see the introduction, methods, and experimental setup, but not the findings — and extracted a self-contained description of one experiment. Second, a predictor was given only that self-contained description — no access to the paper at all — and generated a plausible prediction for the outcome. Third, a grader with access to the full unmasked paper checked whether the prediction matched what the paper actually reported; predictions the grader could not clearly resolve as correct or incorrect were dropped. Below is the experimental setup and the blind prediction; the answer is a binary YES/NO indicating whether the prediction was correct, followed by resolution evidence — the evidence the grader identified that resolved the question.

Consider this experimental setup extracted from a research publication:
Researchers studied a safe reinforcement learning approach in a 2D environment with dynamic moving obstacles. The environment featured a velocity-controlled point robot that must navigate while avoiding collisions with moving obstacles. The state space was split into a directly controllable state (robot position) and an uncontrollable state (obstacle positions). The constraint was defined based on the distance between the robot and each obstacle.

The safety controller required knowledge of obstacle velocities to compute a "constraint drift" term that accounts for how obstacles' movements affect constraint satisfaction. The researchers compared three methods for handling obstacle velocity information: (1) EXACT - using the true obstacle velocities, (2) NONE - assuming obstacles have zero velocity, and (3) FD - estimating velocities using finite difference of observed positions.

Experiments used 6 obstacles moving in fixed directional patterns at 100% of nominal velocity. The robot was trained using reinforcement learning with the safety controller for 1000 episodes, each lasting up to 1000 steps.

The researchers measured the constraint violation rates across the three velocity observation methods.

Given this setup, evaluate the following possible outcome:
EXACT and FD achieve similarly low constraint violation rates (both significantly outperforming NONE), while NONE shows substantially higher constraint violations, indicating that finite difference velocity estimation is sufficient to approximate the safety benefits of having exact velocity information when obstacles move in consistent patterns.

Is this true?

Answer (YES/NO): NO